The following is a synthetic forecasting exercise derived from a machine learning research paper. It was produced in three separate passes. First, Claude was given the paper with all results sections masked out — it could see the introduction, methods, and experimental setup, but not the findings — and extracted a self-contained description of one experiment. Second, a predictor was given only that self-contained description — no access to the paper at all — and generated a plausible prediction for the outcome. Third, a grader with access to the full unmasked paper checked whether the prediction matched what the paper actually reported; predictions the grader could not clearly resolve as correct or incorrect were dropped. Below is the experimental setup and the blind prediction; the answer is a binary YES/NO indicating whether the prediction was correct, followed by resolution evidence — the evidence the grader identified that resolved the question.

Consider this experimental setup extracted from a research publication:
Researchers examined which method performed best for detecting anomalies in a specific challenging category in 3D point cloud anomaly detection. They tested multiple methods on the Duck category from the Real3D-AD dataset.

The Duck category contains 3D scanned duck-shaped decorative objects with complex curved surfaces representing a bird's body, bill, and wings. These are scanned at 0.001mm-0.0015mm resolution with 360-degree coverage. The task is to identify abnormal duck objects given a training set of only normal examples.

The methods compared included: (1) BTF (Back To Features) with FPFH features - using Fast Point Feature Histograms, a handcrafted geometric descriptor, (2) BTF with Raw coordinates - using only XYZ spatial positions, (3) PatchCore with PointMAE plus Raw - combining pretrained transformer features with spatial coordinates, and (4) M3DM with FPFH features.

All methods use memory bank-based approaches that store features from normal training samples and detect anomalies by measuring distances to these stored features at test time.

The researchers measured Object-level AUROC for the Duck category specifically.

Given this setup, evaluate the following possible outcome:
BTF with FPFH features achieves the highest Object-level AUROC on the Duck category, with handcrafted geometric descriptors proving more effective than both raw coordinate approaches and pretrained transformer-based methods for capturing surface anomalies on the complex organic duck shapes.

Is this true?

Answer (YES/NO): YES